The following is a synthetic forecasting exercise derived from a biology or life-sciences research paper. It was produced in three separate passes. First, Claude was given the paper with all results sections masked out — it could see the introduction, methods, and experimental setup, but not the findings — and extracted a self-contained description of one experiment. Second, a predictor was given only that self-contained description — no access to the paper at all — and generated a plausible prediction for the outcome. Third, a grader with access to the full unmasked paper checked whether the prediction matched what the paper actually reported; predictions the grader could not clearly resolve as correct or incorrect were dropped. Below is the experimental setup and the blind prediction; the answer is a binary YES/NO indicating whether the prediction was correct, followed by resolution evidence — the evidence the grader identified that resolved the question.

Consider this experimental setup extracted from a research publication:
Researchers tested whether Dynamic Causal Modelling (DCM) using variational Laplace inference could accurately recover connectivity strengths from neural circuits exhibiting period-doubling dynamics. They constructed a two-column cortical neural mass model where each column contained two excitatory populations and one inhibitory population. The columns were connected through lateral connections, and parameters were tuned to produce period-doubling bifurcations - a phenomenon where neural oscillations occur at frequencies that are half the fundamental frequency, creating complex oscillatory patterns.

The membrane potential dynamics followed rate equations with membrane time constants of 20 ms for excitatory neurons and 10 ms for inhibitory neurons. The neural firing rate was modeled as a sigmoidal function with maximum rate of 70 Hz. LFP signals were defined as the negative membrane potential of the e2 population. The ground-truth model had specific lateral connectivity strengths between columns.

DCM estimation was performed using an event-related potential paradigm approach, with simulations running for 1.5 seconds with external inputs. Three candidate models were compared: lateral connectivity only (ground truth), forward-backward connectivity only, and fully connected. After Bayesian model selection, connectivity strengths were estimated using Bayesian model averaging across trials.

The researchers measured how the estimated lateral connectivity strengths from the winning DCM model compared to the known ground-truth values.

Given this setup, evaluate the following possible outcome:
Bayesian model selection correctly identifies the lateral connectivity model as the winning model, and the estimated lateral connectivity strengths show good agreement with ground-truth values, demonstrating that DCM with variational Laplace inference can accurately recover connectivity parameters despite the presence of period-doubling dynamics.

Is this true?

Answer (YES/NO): NO